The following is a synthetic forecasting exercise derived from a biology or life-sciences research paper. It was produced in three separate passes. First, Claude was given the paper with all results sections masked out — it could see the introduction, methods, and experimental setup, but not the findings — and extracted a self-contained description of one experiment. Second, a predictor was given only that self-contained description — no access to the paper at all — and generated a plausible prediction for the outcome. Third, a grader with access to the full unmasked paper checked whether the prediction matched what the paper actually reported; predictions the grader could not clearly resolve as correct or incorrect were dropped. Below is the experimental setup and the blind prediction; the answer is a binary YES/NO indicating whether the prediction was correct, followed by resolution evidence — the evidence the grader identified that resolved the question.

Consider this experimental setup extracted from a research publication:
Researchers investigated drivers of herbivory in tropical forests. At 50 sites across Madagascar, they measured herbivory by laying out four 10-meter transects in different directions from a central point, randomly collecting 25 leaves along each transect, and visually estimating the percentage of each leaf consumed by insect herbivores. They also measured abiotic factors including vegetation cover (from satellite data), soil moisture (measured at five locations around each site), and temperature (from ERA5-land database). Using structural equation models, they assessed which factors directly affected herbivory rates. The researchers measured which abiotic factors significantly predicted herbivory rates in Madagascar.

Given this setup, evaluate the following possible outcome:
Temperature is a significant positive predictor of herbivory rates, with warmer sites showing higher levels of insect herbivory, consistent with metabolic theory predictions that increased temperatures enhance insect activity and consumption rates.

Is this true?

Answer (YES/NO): NO